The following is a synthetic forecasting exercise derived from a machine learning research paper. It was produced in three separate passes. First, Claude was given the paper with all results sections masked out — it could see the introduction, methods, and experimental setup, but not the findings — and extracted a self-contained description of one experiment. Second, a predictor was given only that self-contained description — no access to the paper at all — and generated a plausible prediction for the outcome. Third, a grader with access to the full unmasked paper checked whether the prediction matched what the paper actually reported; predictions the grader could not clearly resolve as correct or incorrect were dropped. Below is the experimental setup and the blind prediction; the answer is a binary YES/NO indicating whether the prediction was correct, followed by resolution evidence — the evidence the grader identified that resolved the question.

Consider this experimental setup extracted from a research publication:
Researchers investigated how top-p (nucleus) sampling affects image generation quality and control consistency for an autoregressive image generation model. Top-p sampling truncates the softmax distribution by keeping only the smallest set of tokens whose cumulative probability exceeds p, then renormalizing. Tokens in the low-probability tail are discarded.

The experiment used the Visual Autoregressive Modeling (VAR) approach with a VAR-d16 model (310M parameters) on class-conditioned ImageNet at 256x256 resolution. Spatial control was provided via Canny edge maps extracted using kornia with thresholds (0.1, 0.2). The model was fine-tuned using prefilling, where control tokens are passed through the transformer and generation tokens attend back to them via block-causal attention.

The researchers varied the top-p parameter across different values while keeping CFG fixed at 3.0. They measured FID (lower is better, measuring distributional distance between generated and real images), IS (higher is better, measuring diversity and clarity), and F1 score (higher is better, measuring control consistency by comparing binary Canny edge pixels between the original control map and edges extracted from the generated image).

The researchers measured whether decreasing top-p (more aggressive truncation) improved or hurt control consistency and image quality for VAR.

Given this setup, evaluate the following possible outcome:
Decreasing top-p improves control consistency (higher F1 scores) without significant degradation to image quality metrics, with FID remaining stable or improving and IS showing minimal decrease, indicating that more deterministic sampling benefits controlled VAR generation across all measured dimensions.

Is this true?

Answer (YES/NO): NO